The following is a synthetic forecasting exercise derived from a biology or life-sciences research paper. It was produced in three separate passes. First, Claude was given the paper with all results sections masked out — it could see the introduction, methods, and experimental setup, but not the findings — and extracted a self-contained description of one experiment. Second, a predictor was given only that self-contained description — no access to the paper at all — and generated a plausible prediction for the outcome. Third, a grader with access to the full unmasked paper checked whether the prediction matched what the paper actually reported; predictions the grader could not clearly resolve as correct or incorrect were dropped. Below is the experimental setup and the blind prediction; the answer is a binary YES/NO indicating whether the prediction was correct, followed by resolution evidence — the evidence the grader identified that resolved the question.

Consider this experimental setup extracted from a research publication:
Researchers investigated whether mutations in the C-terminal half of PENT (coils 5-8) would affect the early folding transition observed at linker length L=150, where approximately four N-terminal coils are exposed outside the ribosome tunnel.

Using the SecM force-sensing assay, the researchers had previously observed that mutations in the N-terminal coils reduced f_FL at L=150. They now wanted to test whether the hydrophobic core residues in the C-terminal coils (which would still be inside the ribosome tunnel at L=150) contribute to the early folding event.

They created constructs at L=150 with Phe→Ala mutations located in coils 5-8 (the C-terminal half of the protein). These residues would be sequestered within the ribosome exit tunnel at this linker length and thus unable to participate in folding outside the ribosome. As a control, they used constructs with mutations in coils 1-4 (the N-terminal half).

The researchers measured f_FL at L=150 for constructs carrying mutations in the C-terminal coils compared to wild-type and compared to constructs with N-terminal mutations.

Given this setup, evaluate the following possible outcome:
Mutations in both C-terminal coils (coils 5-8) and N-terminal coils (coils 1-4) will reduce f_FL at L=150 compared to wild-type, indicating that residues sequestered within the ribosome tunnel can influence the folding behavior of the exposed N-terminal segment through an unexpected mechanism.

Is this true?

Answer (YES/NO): NO